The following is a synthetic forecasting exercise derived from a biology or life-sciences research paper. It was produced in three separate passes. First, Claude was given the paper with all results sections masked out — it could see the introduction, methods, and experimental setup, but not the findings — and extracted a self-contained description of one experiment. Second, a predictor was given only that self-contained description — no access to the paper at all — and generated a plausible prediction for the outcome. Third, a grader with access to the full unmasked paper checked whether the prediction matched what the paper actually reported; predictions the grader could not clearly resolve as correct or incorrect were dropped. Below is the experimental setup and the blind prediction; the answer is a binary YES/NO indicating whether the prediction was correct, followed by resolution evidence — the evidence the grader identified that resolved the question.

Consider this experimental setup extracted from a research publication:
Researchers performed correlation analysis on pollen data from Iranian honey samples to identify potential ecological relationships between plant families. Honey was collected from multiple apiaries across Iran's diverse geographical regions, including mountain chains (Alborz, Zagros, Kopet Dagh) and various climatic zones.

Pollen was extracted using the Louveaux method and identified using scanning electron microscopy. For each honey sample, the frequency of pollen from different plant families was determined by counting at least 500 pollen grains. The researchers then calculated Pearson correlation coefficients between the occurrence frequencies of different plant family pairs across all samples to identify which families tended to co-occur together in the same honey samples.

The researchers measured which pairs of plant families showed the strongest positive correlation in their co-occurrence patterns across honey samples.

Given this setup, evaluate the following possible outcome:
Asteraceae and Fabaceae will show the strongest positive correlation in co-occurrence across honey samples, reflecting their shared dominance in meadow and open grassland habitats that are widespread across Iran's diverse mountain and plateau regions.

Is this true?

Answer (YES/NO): NO